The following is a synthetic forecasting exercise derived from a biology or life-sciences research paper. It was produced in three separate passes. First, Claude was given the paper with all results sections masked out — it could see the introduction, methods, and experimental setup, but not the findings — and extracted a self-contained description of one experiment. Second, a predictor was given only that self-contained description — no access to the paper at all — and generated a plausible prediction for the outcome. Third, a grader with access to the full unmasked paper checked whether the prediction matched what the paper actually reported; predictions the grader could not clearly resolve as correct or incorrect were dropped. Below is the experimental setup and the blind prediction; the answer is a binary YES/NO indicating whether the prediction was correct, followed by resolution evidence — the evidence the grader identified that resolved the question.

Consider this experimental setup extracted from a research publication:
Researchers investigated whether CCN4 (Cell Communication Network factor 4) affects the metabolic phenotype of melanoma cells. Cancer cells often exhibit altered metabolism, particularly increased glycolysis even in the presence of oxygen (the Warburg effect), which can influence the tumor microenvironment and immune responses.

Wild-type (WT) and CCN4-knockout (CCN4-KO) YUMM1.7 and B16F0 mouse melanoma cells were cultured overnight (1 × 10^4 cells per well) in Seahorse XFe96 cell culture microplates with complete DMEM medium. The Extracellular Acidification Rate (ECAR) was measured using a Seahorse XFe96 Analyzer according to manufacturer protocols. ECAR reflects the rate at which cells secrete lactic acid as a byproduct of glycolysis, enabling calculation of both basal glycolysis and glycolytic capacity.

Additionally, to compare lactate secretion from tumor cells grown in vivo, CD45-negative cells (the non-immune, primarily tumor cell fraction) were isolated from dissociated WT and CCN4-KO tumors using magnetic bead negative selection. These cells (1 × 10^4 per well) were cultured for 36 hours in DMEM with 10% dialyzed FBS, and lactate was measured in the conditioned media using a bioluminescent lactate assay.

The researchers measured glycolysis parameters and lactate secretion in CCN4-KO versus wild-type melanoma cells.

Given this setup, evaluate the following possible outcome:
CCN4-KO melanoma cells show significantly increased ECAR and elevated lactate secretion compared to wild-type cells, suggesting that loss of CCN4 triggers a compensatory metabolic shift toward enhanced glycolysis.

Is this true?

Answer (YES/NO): NO